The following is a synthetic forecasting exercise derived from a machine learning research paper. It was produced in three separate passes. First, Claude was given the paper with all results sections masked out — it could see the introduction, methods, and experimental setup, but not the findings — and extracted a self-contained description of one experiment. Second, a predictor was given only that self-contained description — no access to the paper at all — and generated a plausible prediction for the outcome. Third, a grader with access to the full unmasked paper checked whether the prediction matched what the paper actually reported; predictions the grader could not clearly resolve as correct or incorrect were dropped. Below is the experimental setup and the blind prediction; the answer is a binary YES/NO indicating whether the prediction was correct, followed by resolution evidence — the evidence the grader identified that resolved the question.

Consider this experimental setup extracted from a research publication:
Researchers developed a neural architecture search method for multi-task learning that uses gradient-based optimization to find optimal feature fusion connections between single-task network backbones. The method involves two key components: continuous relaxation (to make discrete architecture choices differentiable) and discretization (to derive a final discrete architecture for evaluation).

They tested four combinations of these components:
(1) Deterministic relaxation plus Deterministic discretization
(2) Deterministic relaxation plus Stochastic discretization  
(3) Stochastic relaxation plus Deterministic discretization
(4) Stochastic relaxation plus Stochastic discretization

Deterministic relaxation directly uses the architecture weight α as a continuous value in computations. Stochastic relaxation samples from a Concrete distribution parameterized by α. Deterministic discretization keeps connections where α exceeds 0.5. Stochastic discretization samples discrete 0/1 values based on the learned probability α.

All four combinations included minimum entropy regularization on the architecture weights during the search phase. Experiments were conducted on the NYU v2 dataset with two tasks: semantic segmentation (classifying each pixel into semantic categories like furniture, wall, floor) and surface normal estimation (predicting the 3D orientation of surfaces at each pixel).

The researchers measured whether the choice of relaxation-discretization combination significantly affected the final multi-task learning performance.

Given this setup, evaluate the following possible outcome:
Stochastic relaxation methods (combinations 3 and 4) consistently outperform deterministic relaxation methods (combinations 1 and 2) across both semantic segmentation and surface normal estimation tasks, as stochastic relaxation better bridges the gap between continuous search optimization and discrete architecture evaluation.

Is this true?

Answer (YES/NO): NO